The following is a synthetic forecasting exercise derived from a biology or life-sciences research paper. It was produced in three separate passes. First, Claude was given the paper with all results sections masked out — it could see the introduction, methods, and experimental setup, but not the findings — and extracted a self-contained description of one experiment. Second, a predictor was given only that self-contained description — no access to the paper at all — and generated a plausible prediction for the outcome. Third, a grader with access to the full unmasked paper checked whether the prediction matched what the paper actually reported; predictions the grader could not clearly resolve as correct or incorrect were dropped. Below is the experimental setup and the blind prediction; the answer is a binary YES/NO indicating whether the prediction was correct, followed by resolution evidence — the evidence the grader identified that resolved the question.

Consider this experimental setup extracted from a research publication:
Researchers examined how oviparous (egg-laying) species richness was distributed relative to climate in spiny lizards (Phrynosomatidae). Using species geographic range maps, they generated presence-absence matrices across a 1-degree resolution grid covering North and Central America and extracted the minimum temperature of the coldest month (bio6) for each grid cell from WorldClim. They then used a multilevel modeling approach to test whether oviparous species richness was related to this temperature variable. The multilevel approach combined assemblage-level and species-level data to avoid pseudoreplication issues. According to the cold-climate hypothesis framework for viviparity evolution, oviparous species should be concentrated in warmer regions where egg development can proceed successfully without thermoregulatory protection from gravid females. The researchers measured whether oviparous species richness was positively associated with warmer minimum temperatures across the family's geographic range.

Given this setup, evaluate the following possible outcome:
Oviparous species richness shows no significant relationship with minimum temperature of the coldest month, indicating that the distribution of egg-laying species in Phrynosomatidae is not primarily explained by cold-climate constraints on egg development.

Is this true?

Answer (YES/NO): YES